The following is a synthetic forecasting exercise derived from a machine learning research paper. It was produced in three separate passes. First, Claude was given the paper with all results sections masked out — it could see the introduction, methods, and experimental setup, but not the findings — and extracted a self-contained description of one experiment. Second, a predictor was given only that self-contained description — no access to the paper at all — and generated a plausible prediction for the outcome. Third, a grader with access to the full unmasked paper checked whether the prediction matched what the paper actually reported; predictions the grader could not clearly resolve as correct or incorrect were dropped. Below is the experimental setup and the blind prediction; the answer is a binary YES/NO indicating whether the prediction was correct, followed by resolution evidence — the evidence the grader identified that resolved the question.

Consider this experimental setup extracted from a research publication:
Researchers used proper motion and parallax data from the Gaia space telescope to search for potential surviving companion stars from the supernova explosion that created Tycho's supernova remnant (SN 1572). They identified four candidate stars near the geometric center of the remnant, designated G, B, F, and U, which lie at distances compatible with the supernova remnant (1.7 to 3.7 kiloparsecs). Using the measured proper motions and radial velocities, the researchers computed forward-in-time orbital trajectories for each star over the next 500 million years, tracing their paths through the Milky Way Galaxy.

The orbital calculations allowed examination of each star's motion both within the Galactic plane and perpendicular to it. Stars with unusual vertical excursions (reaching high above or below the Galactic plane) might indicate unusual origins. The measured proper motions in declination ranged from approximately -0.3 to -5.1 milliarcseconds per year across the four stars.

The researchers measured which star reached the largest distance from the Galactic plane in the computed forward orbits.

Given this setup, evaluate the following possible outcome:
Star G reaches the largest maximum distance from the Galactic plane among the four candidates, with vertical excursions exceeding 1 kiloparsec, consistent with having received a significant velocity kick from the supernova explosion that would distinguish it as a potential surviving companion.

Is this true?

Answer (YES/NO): NO